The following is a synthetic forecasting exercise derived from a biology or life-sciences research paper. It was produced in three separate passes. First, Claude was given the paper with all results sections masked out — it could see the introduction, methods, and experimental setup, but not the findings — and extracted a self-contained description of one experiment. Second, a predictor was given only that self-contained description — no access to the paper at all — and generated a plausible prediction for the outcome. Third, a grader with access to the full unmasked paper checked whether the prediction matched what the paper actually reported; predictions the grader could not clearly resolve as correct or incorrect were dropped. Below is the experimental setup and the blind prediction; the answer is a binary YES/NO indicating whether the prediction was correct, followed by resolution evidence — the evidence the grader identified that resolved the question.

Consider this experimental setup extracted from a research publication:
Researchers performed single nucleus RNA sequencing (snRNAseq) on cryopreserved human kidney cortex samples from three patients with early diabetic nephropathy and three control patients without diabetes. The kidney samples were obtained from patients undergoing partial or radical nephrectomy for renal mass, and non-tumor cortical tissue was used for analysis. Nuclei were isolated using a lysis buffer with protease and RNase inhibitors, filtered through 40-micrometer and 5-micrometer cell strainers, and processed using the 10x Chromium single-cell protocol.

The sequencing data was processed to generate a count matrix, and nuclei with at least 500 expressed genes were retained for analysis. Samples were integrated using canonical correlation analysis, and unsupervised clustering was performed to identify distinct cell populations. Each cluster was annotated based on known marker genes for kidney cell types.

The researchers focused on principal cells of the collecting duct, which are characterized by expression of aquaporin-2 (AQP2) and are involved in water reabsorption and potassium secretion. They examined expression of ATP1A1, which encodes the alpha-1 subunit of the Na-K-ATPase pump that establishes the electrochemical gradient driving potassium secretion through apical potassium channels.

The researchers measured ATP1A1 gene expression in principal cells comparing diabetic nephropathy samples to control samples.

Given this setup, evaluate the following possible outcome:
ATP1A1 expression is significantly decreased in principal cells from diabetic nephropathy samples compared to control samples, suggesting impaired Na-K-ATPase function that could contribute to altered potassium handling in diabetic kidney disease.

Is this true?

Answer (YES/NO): NO